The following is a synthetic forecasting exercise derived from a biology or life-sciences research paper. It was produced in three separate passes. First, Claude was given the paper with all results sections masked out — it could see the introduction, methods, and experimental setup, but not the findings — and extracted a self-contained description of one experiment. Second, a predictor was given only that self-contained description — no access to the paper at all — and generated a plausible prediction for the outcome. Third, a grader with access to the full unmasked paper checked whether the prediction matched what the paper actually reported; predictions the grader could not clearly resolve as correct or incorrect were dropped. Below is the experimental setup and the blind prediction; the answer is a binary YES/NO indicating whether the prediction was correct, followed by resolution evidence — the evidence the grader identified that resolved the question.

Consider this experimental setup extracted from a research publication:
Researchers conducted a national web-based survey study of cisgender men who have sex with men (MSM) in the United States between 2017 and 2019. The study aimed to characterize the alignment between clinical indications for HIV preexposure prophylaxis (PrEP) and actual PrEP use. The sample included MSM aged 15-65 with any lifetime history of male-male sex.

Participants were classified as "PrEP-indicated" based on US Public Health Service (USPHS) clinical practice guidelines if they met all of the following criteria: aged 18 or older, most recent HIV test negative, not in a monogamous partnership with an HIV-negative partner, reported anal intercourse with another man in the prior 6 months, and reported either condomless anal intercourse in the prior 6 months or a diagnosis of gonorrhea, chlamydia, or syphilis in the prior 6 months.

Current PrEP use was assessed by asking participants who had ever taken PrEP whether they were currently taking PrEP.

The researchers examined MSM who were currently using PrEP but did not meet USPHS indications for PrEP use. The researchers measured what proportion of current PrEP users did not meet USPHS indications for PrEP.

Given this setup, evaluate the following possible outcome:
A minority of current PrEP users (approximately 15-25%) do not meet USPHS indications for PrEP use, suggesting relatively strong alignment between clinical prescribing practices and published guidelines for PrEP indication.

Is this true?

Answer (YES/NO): NO